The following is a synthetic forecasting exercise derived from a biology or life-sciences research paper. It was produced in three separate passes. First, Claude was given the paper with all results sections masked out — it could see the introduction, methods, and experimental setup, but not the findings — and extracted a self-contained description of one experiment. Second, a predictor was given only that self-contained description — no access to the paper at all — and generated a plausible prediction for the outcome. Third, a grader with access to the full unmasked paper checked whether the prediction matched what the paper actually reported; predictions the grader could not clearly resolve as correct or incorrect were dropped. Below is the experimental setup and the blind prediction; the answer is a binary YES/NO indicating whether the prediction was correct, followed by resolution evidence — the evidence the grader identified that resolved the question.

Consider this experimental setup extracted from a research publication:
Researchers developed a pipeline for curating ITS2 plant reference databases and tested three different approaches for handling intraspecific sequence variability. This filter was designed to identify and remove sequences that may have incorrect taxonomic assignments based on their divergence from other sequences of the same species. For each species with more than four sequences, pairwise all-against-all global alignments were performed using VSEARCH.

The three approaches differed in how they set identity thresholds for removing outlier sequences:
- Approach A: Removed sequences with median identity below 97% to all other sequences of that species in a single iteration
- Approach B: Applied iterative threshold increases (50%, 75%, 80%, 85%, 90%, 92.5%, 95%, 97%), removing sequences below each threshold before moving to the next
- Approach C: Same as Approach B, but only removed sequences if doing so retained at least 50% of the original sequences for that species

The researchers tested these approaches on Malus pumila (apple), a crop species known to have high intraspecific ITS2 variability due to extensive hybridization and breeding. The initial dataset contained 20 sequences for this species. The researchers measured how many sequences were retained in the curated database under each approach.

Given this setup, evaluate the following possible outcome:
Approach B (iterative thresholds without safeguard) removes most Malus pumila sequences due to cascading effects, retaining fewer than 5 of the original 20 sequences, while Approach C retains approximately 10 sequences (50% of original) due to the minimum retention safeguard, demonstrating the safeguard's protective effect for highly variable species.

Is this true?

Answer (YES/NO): YES